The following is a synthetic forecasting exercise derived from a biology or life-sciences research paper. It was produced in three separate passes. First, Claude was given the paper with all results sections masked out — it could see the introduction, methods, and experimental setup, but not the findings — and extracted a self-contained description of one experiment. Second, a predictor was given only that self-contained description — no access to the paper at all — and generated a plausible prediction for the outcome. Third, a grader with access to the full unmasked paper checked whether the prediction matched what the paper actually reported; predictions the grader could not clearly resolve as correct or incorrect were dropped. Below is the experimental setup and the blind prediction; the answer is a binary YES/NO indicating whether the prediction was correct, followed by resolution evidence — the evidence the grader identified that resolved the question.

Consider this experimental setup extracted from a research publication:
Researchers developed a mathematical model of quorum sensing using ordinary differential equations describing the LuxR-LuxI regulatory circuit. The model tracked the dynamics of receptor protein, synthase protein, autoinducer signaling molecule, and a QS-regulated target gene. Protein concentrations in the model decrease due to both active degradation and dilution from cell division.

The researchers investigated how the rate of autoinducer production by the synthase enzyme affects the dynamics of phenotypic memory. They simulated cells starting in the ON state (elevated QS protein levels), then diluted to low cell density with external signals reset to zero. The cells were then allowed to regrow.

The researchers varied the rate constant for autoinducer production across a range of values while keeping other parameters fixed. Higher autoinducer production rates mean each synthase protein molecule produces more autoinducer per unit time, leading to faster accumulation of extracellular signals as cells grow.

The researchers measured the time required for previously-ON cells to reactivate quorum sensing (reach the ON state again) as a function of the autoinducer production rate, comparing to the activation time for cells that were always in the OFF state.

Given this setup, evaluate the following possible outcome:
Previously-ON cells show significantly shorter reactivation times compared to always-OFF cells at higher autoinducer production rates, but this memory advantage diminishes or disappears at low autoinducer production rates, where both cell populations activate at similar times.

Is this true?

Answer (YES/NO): YES